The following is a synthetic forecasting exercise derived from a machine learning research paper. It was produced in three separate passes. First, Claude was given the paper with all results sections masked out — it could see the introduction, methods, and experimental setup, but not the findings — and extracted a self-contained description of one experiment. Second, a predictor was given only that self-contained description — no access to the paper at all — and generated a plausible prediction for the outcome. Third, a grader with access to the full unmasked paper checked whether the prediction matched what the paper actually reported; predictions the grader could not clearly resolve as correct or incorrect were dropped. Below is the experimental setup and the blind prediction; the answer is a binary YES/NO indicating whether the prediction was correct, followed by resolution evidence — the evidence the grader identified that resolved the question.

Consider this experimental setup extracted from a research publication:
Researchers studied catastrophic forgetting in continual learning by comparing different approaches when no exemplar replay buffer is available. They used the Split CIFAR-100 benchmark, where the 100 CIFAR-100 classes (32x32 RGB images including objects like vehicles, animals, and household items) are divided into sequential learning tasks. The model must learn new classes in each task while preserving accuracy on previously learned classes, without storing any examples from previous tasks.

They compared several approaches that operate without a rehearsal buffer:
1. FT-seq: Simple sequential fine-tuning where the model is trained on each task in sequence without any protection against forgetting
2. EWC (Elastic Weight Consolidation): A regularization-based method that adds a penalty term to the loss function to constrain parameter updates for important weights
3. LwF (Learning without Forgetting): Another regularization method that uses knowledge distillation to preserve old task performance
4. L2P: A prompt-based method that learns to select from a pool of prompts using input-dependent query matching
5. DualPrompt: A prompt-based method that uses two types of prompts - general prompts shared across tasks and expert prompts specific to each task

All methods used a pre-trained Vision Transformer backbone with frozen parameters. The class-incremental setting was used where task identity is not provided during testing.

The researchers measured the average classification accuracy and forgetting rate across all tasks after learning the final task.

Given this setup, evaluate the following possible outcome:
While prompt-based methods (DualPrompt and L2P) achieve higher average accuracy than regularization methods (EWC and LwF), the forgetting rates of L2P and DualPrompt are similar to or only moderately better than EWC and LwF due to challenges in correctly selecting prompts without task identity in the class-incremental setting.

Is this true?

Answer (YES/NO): NO